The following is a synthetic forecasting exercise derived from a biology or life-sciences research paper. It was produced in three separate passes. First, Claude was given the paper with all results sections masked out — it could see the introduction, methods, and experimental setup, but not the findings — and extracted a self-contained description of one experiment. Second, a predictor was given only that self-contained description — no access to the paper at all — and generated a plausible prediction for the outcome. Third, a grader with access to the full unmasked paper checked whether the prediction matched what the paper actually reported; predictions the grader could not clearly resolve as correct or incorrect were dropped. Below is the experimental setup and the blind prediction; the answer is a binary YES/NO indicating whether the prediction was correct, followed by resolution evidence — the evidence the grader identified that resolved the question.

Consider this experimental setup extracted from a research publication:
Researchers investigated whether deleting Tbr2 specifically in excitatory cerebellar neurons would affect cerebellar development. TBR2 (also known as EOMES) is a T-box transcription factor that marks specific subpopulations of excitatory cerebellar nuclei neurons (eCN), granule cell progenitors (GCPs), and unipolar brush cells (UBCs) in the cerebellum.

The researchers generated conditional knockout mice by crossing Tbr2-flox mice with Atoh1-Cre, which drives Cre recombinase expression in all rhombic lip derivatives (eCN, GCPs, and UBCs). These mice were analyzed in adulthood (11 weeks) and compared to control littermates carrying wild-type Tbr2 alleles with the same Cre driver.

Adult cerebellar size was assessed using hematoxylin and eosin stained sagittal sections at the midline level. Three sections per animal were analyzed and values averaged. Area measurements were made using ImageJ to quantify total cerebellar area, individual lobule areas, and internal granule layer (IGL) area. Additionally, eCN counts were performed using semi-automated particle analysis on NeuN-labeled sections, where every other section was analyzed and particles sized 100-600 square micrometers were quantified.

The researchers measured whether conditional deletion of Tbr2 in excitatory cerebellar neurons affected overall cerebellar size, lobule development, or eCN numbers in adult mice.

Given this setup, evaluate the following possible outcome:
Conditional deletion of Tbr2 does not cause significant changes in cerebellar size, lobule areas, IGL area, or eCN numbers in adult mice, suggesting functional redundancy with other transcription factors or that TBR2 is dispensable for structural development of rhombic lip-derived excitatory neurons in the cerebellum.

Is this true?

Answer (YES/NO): YES